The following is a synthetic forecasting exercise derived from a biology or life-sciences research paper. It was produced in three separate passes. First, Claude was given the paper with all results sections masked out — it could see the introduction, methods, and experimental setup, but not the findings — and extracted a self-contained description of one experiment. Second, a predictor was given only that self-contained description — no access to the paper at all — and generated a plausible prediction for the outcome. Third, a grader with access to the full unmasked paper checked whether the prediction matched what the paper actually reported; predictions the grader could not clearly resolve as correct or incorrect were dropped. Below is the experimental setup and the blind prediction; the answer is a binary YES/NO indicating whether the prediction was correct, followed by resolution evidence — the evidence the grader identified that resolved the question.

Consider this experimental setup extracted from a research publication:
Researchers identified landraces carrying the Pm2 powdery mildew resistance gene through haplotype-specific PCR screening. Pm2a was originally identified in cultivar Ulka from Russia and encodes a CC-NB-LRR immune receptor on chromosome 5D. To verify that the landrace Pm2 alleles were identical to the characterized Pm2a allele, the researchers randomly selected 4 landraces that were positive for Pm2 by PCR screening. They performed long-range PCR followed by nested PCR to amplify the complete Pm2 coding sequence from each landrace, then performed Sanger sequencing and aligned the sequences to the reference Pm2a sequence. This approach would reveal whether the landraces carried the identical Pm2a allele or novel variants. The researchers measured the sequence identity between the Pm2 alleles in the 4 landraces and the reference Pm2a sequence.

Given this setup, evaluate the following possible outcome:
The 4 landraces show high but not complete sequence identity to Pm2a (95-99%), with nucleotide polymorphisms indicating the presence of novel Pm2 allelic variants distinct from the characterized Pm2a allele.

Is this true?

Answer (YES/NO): NO